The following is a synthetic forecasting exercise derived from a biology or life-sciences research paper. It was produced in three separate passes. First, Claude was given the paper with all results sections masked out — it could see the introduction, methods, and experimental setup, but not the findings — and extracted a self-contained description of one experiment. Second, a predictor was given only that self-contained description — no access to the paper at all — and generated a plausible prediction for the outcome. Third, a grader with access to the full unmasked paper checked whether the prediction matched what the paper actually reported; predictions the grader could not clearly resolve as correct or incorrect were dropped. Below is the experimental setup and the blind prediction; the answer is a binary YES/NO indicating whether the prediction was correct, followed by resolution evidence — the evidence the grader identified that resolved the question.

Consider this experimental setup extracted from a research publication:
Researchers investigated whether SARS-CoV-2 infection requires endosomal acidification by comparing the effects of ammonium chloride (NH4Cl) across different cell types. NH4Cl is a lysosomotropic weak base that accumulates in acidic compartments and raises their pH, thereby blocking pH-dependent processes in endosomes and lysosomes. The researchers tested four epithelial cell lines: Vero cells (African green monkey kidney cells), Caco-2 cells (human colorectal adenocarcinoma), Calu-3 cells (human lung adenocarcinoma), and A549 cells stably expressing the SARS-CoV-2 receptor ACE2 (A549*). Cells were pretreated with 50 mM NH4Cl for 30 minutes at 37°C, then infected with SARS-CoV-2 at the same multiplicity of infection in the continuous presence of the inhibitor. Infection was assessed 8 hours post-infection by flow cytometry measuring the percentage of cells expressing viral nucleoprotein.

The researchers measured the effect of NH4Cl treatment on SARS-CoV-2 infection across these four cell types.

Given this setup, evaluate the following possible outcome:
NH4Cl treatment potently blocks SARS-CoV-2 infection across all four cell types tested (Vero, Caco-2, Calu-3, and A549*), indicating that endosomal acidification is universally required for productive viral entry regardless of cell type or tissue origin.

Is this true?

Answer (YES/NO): NO